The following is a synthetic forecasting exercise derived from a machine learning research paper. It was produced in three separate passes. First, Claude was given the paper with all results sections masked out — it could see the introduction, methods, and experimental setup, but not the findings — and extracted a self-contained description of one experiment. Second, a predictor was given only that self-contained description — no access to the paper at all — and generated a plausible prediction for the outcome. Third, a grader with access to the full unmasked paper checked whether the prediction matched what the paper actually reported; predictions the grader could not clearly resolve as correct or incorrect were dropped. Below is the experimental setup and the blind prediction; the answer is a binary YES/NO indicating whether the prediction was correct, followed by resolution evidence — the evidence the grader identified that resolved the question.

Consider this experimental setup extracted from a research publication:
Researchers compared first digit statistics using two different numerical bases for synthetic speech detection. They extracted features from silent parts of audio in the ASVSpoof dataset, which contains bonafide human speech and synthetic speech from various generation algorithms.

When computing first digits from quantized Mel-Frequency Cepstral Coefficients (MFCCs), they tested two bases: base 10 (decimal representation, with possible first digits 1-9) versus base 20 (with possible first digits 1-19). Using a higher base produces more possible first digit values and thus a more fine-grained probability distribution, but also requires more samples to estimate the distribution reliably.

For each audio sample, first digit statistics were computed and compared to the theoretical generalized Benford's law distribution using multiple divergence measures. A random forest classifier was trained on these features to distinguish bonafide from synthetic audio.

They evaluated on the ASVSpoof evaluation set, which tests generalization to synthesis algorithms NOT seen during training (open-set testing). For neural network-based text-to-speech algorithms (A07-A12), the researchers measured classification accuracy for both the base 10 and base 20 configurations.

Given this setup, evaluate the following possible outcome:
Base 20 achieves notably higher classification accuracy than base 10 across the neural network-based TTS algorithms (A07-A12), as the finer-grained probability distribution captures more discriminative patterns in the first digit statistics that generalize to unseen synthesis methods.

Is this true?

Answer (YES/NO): NO